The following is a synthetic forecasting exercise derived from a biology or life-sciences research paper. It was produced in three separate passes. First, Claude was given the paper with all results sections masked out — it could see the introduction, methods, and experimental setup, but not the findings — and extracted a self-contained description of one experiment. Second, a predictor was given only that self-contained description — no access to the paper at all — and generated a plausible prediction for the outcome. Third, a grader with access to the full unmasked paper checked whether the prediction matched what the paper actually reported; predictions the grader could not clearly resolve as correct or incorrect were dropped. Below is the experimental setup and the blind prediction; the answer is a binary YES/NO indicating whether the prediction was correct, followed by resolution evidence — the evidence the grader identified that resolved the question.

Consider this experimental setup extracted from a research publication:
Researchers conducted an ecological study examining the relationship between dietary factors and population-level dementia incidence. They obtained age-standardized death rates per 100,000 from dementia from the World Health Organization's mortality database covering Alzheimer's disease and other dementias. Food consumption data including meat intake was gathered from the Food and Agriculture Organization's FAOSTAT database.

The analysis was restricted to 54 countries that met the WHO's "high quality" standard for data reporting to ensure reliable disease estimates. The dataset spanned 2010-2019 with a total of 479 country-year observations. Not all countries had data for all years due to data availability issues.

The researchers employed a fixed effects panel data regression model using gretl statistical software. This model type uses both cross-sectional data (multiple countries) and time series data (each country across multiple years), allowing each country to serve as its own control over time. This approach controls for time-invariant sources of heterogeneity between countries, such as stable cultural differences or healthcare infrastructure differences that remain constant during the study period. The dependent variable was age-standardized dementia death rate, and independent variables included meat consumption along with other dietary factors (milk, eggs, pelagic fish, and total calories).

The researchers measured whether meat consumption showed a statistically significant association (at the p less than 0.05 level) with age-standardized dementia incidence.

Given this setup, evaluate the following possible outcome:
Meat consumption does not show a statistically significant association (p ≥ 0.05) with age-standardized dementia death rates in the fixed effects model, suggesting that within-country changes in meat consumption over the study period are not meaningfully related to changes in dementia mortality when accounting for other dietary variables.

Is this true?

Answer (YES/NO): YES